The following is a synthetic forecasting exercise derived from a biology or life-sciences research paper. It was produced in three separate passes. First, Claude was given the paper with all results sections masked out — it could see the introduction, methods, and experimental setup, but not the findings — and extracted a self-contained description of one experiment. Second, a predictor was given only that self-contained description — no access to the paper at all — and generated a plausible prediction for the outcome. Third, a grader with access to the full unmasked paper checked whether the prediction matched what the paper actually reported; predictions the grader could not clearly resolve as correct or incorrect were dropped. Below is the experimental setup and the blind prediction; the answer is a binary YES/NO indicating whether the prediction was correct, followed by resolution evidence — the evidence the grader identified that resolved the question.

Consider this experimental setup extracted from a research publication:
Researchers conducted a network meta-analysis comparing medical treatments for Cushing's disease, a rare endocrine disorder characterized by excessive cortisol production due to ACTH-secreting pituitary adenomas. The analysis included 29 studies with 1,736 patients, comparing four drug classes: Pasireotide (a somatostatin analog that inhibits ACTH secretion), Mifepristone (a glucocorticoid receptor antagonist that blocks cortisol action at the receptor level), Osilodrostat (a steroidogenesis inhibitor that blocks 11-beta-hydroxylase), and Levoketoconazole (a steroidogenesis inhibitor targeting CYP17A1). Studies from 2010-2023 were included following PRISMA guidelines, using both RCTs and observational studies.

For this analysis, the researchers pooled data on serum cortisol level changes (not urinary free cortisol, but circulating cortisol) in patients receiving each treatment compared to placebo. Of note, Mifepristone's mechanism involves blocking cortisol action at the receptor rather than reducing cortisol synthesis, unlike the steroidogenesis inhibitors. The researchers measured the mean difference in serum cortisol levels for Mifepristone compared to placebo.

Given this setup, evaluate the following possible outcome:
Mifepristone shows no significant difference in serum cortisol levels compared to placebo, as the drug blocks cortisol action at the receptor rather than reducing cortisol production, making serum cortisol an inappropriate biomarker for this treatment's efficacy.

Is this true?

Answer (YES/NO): NO